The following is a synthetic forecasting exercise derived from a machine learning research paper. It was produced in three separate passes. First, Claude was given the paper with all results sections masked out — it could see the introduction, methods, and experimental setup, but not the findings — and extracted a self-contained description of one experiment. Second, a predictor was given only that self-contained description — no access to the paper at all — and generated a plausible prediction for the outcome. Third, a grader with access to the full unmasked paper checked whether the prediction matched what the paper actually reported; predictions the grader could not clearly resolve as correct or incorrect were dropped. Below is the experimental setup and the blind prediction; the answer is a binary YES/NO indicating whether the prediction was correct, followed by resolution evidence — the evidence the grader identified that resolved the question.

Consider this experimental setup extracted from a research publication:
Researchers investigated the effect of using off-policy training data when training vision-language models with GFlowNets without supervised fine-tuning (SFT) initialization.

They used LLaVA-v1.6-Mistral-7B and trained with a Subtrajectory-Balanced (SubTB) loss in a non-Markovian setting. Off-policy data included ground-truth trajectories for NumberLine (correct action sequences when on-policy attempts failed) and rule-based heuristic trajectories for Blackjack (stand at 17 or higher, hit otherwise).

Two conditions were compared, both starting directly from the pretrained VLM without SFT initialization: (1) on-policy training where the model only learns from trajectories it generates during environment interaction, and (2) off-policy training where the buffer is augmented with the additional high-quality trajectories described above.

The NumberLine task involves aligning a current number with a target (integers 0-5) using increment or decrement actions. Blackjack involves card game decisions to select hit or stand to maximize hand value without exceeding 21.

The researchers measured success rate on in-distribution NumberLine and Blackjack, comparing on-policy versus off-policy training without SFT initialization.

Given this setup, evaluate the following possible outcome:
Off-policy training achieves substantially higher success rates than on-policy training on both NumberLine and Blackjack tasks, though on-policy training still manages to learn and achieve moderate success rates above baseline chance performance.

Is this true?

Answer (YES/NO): NO